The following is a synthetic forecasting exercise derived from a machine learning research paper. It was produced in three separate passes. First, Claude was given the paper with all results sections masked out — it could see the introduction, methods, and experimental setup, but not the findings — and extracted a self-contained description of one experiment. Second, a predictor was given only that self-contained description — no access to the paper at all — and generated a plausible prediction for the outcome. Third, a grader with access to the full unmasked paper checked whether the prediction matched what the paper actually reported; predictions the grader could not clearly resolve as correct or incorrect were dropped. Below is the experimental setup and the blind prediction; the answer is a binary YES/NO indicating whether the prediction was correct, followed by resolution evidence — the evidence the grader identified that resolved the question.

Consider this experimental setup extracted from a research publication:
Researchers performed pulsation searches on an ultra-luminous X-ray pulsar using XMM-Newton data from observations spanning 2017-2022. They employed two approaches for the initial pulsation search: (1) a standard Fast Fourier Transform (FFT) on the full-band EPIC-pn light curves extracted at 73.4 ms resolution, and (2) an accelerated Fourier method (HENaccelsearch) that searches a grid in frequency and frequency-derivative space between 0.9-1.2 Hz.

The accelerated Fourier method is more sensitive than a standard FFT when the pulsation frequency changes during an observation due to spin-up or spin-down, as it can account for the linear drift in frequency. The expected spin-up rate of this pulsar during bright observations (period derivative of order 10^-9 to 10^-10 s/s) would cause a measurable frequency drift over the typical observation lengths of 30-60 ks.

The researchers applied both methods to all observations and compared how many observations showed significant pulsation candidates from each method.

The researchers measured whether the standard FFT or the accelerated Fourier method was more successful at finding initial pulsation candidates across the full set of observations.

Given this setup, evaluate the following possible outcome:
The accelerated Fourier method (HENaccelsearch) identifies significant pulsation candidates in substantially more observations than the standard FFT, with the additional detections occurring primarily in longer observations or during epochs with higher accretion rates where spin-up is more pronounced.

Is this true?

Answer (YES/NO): NO